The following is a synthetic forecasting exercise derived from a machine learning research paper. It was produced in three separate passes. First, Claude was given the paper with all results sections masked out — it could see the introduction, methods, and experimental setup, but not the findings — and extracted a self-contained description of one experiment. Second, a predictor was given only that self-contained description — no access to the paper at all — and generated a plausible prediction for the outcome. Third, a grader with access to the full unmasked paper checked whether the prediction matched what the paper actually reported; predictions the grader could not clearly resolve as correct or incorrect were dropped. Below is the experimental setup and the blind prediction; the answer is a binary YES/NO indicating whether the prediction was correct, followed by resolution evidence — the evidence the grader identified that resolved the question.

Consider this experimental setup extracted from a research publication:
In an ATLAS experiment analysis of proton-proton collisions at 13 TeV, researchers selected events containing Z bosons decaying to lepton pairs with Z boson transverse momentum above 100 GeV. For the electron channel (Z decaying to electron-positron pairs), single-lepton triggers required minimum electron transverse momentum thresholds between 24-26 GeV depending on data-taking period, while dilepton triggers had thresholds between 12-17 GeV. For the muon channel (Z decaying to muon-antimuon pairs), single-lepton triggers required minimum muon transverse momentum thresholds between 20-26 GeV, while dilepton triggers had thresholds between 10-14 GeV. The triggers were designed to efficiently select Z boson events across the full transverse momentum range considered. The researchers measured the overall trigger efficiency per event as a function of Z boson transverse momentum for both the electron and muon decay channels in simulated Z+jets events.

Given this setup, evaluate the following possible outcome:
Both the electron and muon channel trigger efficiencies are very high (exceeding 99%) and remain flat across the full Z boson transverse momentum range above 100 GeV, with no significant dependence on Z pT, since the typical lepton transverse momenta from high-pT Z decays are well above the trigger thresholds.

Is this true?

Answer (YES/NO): NO